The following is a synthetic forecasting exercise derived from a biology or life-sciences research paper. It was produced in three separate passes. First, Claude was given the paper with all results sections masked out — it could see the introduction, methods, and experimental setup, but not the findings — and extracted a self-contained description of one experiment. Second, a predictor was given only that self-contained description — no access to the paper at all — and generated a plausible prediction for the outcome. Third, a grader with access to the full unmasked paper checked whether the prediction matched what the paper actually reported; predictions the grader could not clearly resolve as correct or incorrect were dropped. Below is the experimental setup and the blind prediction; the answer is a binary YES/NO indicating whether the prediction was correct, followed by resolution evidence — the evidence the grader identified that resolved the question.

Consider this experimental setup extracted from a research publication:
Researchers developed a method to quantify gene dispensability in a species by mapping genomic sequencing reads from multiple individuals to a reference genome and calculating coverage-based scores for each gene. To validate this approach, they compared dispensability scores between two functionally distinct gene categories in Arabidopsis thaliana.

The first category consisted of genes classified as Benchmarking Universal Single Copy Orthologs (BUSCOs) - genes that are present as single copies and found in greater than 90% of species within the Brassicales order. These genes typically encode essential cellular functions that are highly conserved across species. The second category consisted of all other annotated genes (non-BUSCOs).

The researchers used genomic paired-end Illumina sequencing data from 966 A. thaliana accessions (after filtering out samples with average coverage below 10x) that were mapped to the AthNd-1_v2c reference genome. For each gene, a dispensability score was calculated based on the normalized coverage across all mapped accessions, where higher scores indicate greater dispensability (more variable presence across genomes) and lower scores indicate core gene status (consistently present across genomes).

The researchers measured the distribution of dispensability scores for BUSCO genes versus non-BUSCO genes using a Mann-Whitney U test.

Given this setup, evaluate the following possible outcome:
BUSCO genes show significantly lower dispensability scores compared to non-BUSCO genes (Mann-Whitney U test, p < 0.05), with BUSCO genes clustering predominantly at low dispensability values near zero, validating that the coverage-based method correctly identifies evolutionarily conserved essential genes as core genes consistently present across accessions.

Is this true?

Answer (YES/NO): NO